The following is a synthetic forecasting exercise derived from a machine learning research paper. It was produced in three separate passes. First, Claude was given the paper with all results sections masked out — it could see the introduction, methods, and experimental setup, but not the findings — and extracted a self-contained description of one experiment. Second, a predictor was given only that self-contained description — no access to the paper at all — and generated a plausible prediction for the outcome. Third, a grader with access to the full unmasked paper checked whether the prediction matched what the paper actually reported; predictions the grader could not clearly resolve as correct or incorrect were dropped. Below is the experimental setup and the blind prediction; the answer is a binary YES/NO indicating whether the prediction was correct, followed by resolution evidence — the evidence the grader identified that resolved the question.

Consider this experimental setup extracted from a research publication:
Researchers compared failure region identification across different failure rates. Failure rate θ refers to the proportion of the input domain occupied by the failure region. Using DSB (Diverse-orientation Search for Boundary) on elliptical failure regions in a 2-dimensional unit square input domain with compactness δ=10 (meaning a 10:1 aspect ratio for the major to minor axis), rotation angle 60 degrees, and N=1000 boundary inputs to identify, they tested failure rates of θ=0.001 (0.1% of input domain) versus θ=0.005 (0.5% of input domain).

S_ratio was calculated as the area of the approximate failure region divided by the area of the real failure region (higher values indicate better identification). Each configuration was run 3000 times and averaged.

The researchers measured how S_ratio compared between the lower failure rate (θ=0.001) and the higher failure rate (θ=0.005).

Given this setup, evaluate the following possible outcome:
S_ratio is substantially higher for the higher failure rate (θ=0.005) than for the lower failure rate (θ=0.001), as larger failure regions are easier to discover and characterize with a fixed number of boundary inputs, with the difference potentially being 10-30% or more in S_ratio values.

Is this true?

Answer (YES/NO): NO